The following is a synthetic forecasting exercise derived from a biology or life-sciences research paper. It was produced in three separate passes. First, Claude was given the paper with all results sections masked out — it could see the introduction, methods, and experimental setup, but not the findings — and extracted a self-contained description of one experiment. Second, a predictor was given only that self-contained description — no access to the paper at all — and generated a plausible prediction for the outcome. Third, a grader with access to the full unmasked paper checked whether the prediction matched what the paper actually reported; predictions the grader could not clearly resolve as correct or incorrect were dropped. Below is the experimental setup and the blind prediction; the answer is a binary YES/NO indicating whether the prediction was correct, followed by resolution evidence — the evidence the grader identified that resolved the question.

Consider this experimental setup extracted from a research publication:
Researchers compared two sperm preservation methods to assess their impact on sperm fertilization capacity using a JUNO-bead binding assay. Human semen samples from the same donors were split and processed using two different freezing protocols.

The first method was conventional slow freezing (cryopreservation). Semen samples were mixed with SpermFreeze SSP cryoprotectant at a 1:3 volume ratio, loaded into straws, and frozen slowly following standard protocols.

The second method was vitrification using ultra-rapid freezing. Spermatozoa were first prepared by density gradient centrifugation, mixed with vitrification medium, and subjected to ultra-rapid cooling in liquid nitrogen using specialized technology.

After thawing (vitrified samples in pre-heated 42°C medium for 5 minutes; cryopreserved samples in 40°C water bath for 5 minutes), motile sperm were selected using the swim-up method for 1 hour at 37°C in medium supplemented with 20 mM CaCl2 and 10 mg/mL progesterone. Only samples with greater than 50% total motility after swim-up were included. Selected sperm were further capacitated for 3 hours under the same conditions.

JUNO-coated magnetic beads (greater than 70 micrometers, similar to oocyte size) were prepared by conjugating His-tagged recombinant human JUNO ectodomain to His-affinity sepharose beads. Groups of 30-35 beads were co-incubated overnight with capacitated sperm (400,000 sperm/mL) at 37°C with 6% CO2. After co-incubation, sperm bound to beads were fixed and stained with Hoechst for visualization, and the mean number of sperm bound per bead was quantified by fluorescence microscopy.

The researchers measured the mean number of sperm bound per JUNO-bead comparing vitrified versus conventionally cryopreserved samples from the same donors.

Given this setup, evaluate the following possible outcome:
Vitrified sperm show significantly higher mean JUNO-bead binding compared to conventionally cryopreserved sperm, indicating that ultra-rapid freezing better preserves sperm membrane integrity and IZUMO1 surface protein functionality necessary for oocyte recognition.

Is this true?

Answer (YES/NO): YES